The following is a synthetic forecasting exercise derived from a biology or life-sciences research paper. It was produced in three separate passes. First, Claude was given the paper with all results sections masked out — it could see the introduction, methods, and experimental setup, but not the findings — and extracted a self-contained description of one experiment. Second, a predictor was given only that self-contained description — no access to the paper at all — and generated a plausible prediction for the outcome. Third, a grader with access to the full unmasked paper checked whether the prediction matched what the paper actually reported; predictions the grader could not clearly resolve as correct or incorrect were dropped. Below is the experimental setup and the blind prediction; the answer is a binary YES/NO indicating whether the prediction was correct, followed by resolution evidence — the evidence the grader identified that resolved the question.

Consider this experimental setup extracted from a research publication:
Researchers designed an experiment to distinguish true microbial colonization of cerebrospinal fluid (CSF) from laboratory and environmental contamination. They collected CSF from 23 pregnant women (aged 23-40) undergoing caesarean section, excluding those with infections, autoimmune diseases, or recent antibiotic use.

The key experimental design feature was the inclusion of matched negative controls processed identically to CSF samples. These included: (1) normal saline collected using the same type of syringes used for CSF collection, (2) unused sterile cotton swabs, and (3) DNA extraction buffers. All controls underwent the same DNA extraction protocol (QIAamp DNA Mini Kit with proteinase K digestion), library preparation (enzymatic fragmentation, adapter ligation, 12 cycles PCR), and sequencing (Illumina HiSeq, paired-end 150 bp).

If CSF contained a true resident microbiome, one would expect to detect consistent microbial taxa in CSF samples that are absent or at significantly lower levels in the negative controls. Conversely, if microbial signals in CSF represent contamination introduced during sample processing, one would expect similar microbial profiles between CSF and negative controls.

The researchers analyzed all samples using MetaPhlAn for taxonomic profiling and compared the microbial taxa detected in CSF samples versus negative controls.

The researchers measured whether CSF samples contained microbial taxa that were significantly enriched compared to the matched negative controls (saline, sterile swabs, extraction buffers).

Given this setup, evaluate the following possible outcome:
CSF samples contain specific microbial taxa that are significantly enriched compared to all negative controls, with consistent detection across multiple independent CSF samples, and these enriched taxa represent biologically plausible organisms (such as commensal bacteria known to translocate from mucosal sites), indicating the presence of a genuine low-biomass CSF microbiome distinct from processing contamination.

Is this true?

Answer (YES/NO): NO